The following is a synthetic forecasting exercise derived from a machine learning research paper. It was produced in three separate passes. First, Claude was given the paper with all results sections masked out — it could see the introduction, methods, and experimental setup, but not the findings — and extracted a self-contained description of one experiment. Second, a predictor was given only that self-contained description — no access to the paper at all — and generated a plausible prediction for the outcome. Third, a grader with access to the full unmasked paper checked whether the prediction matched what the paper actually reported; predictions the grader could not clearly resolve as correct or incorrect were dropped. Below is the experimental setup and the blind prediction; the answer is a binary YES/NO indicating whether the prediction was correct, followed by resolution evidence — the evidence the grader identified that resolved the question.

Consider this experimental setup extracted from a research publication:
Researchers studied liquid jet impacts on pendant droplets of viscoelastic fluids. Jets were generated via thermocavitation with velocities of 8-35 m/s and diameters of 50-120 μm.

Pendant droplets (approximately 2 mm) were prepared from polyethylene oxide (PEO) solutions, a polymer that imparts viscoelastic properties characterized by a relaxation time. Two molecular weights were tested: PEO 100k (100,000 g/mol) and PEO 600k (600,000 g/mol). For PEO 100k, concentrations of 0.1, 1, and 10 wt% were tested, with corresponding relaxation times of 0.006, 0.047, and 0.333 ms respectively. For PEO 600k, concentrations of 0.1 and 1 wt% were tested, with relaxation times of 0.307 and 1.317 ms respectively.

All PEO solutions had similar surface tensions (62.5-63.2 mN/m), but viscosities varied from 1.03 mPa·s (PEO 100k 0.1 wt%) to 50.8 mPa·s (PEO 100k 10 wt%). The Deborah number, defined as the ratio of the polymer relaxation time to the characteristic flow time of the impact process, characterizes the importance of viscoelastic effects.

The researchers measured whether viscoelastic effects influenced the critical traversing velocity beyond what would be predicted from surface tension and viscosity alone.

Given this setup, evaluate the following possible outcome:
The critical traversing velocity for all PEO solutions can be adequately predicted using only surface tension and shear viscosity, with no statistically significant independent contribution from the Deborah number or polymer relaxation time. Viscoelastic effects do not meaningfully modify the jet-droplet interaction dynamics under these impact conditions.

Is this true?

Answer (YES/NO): NO